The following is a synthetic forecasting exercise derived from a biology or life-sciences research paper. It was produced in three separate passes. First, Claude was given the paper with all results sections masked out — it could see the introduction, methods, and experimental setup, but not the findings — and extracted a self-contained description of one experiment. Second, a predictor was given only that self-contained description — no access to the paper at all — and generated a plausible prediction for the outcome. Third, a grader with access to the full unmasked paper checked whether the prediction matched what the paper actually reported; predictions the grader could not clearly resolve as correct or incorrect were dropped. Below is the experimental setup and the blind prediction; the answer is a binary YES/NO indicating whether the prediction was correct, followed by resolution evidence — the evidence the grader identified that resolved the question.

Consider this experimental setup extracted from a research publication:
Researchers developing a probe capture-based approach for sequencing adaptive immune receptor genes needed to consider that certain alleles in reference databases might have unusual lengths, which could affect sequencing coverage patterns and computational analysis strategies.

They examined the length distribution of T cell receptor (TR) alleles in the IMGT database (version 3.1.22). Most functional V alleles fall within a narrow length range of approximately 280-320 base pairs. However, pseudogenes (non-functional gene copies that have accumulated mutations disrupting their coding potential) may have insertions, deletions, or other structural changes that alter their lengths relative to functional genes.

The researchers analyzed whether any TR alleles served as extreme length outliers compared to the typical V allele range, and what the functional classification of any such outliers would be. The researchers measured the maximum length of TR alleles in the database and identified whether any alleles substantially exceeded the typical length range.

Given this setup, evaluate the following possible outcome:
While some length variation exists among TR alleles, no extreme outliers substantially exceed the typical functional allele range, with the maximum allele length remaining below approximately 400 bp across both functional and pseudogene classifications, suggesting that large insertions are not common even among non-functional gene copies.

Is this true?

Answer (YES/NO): NO